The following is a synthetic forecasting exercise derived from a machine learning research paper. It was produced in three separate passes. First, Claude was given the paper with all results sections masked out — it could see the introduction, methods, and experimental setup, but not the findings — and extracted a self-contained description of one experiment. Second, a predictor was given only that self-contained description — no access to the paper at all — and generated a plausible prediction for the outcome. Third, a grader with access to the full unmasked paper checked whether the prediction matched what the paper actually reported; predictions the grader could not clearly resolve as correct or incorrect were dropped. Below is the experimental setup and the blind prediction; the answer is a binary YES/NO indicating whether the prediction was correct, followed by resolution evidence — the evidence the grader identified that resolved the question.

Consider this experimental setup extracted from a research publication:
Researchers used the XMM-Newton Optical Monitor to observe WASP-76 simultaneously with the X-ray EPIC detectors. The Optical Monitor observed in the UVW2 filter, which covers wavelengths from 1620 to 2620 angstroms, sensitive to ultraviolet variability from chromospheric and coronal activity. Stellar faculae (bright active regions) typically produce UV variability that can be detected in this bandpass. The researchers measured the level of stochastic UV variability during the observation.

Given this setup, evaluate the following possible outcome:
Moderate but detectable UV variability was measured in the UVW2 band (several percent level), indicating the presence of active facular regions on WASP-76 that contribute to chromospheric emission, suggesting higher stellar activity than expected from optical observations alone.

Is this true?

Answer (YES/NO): NO